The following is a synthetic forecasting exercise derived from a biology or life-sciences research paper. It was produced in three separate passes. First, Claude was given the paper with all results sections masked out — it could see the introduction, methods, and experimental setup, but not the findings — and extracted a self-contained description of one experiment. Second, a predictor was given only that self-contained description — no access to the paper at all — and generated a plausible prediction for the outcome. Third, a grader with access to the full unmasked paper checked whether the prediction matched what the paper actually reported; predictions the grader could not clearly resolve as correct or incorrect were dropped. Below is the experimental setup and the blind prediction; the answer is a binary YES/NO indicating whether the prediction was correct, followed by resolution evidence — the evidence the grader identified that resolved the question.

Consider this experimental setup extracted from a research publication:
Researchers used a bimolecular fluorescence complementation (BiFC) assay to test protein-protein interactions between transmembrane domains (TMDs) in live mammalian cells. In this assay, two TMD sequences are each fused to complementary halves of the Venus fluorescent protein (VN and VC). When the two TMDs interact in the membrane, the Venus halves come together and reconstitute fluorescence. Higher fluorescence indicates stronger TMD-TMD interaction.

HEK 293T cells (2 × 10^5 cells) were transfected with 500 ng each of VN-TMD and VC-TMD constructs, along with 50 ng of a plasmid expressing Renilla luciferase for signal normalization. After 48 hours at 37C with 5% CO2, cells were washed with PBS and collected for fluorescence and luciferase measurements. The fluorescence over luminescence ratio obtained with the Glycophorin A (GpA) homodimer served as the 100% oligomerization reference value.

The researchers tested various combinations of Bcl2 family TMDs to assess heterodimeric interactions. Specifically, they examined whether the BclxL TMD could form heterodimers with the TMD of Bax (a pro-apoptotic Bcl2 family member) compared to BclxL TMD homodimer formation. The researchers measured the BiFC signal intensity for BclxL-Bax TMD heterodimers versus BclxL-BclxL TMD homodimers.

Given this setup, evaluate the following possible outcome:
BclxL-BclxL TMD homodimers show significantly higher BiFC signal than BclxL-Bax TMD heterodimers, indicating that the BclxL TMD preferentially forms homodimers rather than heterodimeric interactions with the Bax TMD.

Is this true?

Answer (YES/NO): NO